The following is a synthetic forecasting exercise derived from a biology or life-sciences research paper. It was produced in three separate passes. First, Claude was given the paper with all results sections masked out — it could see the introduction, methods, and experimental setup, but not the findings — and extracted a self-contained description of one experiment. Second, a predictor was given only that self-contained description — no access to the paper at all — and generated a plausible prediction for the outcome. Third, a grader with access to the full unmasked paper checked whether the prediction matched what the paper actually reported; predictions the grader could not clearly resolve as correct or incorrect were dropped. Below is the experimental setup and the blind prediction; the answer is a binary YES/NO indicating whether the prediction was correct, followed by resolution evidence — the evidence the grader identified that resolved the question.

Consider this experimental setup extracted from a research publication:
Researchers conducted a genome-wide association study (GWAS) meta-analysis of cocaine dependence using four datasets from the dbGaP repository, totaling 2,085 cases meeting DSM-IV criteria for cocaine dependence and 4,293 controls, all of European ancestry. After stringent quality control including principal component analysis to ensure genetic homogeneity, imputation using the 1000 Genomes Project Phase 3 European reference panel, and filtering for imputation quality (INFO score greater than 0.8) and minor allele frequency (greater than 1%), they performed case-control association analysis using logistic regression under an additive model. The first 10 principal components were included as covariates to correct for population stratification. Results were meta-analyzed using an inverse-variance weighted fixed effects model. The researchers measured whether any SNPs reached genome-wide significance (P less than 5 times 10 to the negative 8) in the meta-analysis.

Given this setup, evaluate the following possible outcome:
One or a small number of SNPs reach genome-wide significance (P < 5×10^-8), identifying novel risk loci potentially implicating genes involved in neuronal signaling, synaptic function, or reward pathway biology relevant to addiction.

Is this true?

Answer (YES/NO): NO